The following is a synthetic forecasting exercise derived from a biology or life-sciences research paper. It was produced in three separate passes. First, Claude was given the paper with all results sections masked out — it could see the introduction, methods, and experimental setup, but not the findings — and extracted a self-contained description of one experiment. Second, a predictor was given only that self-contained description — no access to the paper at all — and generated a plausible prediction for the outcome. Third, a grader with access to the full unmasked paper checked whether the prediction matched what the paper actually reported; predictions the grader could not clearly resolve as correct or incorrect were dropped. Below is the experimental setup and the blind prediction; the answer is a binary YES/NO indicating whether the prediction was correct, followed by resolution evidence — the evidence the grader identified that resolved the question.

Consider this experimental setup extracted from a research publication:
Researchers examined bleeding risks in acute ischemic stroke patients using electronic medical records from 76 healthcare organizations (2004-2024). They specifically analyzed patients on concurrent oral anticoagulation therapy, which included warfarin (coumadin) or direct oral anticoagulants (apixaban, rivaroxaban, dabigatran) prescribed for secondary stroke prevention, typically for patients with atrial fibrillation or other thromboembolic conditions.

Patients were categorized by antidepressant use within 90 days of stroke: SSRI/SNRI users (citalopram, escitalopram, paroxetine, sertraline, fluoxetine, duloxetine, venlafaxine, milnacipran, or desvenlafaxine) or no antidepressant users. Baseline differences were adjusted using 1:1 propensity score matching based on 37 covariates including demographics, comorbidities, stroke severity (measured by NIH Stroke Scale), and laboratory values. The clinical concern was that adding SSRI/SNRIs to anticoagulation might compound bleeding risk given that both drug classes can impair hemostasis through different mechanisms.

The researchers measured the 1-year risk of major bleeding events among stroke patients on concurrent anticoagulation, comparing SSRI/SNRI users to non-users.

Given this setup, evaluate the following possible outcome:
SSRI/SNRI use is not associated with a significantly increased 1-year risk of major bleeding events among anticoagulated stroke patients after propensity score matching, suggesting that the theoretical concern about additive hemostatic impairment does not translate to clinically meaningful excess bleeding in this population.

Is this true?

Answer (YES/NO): YES